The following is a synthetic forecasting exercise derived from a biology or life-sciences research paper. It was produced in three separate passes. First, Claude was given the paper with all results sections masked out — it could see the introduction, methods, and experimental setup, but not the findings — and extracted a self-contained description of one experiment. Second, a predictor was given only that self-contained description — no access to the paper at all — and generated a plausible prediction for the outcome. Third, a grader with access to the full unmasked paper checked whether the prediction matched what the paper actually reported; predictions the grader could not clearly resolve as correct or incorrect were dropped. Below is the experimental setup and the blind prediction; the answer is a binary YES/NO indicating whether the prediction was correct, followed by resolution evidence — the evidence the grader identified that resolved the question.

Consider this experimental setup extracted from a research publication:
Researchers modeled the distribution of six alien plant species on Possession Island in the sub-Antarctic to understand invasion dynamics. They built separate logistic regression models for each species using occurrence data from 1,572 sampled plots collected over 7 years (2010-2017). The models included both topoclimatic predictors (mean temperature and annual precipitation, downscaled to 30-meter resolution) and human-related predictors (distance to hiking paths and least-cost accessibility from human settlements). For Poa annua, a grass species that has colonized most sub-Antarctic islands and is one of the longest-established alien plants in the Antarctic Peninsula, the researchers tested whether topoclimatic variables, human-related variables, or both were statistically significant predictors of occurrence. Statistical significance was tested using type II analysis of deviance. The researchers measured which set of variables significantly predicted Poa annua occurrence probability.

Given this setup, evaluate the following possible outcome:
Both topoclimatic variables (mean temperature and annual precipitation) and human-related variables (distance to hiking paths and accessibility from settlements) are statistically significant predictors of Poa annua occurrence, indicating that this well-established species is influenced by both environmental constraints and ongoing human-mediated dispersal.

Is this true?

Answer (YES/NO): NO